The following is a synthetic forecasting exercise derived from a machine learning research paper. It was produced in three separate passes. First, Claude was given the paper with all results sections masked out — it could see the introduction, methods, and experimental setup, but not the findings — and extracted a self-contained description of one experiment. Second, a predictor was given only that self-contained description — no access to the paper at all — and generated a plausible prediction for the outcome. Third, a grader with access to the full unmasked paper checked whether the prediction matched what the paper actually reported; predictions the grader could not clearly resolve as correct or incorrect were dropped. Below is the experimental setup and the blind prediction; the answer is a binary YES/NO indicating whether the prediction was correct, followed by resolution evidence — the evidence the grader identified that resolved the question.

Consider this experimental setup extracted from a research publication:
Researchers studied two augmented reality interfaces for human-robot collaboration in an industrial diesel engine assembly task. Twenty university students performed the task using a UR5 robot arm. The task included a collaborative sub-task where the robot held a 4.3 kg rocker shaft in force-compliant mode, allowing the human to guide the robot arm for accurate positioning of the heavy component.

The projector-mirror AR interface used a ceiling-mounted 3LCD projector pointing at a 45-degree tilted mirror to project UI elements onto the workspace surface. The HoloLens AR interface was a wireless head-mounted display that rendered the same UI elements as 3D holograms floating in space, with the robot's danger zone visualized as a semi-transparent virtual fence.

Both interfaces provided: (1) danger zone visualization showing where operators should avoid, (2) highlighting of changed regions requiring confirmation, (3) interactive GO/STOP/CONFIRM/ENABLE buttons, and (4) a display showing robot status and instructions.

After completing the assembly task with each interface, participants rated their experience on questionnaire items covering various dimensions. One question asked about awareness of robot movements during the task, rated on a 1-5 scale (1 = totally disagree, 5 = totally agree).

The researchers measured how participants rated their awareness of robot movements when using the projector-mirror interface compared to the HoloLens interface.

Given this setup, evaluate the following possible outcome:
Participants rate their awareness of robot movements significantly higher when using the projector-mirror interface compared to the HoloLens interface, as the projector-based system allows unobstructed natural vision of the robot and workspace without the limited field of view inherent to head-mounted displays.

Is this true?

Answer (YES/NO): YES